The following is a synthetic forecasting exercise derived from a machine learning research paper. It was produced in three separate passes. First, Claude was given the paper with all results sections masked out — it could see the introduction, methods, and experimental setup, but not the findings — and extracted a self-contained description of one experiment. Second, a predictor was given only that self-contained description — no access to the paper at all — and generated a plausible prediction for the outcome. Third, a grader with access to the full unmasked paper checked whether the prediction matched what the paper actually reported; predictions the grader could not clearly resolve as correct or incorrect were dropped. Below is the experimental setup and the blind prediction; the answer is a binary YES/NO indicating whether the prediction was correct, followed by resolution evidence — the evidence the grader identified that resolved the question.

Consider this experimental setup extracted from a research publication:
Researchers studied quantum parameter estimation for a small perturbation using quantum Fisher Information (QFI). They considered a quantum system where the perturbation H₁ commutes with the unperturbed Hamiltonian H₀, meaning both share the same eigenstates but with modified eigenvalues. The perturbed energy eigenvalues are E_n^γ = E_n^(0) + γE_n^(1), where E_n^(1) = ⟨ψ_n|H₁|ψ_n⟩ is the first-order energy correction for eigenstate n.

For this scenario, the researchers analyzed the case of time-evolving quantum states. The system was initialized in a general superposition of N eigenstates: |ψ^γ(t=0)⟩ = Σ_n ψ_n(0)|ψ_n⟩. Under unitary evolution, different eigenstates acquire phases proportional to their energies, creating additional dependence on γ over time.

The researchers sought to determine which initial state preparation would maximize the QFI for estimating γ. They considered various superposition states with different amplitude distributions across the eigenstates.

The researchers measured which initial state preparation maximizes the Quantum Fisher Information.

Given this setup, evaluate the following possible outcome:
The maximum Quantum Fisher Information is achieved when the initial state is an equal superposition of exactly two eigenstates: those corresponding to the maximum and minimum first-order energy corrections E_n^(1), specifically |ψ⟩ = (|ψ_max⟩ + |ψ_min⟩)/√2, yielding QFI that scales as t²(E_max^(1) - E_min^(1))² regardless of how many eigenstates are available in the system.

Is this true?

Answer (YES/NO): YES